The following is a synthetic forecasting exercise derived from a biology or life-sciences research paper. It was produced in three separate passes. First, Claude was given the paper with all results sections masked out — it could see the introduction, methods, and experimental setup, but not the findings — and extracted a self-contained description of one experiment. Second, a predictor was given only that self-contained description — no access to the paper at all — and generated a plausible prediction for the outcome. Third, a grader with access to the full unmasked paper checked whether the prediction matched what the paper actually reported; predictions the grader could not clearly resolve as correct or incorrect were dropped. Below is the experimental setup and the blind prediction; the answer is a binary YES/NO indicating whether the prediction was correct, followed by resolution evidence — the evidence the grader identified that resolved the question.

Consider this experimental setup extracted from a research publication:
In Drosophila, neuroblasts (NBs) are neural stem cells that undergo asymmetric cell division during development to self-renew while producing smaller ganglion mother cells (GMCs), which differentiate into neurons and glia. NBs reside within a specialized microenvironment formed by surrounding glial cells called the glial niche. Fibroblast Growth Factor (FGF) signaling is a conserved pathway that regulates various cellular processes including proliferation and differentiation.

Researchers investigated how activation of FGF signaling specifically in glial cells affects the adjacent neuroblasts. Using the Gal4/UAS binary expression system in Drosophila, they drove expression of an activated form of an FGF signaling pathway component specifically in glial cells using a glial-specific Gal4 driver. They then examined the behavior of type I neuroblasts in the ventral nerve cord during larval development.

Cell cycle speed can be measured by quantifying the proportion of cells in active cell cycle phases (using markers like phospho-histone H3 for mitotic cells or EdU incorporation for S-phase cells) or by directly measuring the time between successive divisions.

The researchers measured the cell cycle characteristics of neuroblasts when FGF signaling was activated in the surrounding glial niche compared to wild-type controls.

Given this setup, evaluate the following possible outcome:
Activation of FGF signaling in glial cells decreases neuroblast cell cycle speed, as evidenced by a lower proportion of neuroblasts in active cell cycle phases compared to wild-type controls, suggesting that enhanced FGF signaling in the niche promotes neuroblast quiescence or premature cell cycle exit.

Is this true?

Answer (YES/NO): NO